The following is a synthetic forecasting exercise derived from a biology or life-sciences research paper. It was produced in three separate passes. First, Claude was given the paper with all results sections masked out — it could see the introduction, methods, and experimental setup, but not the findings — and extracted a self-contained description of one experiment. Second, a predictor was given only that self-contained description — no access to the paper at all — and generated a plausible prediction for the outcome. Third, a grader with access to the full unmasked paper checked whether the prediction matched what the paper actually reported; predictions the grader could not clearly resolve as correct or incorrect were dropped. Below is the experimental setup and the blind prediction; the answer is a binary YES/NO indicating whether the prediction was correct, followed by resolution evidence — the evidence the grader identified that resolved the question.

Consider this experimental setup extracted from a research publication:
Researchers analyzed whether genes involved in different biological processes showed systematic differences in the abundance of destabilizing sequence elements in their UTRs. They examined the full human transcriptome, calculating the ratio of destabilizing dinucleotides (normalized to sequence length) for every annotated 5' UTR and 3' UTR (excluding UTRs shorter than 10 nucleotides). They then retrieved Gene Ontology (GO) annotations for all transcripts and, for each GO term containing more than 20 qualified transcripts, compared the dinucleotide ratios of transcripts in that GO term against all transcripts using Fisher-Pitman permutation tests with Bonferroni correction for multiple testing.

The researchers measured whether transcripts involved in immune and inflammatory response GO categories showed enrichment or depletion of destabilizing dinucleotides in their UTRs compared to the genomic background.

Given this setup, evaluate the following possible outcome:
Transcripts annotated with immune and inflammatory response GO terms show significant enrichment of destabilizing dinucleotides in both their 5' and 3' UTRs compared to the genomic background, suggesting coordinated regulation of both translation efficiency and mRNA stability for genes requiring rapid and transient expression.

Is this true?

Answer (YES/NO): YES